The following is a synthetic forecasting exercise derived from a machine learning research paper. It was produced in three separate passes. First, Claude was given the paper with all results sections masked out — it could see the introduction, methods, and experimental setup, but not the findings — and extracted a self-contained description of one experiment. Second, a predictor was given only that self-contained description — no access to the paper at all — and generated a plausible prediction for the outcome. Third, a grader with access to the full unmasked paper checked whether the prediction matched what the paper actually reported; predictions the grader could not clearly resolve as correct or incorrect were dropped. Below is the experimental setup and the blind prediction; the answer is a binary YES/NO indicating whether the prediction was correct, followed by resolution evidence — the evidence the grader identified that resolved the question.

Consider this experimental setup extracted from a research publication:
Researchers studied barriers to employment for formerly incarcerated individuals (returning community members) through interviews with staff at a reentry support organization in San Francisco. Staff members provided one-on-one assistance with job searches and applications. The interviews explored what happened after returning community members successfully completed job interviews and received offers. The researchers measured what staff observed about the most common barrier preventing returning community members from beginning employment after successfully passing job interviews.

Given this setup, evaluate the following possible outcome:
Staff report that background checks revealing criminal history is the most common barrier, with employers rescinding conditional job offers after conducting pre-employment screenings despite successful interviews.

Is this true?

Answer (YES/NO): YES